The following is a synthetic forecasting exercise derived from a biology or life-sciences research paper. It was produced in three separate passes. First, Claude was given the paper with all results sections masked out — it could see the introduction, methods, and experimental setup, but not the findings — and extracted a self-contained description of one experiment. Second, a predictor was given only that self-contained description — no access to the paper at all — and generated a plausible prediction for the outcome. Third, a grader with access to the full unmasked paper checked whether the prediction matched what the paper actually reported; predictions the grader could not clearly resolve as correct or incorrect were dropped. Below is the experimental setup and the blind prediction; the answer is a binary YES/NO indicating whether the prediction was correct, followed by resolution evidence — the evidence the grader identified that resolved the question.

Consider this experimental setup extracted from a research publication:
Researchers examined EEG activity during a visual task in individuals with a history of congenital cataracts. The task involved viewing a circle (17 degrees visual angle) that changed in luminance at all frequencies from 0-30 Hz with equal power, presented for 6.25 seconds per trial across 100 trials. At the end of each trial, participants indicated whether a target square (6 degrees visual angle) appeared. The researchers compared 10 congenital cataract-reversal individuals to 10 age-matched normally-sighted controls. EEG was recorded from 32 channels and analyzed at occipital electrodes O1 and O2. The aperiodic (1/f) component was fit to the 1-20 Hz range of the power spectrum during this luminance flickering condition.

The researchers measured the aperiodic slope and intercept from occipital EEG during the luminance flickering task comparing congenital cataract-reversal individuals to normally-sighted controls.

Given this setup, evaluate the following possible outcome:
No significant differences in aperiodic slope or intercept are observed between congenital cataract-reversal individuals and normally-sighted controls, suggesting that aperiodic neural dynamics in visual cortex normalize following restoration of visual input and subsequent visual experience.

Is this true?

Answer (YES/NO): NO